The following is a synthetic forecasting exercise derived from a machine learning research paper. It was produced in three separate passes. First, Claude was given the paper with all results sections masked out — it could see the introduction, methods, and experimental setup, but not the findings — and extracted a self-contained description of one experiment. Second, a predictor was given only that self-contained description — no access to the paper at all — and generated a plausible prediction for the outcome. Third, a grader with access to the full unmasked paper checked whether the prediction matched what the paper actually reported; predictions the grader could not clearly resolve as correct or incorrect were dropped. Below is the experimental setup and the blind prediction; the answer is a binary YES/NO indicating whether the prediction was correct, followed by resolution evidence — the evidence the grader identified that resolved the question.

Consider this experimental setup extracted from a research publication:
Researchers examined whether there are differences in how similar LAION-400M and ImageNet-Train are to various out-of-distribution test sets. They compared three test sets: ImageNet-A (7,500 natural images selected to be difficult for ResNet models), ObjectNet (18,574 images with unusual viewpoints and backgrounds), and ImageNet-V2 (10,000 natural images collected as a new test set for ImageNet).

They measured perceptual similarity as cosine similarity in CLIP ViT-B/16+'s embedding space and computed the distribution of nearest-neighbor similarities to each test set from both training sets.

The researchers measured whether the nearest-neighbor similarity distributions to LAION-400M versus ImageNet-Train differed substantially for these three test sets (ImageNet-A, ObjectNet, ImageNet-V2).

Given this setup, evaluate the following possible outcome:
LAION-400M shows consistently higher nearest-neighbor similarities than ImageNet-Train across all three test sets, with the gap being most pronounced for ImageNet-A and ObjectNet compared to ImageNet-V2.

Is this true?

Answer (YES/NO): NO